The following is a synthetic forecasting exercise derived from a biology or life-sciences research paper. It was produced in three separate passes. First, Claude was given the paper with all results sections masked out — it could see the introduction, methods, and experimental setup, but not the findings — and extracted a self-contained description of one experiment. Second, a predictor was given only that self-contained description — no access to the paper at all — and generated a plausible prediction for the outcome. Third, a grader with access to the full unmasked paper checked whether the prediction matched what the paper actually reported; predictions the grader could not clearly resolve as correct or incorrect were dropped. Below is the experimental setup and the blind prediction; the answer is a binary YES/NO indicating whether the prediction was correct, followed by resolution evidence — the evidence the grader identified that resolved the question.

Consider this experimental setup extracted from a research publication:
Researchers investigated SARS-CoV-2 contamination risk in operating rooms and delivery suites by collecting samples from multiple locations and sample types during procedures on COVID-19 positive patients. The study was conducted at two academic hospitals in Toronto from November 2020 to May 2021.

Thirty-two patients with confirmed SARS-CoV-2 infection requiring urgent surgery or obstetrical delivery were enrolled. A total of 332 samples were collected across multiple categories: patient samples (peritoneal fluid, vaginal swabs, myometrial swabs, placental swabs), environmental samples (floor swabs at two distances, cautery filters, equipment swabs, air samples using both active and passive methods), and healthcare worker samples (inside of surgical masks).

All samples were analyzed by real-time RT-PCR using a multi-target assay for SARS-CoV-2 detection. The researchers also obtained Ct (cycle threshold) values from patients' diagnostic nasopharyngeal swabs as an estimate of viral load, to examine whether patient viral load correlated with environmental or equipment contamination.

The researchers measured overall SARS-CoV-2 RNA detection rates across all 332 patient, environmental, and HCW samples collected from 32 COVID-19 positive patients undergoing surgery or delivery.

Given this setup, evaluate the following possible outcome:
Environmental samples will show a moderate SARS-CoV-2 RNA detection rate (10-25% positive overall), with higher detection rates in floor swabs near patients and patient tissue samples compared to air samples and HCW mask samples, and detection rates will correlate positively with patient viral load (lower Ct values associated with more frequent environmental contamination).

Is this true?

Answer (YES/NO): NO